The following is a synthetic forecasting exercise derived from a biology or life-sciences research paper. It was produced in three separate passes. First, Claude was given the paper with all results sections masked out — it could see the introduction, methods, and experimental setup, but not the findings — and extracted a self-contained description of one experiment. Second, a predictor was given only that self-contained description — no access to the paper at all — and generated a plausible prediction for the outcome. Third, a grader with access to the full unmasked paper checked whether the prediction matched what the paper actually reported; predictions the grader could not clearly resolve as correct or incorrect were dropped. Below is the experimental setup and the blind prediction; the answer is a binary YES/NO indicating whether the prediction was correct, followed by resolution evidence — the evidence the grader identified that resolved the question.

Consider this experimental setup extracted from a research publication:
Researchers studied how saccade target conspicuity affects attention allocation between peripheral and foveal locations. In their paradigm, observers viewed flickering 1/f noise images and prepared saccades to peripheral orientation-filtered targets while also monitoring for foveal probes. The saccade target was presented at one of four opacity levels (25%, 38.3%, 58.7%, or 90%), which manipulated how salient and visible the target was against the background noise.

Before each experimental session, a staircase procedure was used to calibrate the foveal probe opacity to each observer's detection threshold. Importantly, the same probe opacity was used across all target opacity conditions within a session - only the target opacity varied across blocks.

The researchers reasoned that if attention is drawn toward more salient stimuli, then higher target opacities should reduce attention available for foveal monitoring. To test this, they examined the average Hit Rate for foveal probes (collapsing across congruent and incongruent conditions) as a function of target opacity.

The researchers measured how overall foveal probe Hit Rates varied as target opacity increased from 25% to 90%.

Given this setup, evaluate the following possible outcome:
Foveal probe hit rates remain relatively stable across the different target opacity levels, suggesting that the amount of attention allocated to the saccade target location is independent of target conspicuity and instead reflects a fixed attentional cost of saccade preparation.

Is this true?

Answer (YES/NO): NO